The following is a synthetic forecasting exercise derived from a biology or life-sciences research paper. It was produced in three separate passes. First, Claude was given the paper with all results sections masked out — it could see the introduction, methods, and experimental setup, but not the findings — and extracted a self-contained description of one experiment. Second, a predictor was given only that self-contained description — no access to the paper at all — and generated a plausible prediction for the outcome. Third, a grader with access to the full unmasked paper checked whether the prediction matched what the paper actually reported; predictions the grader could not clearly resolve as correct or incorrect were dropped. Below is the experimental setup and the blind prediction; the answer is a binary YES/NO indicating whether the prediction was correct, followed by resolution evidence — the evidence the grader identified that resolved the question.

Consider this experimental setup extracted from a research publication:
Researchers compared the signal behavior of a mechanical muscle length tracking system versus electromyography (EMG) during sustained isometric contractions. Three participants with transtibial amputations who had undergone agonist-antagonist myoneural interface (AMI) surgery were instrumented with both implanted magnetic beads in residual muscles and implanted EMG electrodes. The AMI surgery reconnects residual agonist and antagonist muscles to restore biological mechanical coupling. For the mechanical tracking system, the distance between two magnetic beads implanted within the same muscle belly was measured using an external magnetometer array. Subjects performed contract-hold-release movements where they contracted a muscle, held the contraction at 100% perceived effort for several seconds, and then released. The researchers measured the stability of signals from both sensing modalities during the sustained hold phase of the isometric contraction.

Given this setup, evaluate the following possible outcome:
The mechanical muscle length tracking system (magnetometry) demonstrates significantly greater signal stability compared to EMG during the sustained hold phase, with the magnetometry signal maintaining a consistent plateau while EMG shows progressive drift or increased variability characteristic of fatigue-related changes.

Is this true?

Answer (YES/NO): YES